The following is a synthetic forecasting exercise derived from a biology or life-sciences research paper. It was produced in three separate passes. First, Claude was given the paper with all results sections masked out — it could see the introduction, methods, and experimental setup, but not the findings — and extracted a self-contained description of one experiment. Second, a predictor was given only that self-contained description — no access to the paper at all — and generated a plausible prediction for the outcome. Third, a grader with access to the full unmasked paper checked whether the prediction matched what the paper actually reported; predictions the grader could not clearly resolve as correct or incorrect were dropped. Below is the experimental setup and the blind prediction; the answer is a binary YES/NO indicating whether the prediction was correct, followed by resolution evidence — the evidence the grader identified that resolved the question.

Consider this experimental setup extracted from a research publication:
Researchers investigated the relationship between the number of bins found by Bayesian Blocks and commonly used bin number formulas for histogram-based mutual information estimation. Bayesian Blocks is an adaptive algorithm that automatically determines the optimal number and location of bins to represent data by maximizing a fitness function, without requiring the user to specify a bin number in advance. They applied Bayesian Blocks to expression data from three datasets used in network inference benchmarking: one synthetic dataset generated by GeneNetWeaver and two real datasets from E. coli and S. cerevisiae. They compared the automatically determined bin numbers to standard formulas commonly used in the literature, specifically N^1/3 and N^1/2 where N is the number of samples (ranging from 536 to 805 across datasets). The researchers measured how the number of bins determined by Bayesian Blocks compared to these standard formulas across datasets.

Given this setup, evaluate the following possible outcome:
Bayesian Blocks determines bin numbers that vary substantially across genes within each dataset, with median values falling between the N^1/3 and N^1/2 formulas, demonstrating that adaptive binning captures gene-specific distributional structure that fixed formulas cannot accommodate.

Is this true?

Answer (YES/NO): NO